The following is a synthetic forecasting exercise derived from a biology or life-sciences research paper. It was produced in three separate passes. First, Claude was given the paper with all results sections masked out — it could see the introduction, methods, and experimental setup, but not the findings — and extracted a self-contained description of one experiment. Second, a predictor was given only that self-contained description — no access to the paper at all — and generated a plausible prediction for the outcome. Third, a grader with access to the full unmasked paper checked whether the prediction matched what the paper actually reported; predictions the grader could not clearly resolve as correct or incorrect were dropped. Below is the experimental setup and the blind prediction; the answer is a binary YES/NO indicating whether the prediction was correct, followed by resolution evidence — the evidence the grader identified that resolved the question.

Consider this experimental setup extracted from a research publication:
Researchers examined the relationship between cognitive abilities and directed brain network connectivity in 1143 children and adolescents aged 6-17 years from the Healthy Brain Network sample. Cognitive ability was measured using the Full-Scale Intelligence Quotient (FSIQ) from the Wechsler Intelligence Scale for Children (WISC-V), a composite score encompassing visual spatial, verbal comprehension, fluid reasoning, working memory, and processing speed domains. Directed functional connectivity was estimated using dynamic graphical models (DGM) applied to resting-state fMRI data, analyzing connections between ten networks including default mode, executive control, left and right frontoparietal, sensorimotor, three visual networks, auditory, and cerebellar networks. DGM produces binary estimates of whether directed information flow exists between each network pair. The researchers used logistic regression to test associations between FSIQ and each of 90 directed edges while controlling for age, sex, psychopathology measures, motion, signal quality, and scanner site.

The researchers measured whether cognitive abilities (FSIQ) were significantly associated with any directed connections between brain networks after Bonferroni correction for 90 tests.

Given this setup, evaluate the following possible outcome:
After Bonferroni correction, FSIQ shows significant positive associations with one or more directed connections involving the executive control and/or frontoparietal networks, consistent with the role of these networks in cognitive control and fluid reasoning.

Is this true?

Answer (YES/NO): NO